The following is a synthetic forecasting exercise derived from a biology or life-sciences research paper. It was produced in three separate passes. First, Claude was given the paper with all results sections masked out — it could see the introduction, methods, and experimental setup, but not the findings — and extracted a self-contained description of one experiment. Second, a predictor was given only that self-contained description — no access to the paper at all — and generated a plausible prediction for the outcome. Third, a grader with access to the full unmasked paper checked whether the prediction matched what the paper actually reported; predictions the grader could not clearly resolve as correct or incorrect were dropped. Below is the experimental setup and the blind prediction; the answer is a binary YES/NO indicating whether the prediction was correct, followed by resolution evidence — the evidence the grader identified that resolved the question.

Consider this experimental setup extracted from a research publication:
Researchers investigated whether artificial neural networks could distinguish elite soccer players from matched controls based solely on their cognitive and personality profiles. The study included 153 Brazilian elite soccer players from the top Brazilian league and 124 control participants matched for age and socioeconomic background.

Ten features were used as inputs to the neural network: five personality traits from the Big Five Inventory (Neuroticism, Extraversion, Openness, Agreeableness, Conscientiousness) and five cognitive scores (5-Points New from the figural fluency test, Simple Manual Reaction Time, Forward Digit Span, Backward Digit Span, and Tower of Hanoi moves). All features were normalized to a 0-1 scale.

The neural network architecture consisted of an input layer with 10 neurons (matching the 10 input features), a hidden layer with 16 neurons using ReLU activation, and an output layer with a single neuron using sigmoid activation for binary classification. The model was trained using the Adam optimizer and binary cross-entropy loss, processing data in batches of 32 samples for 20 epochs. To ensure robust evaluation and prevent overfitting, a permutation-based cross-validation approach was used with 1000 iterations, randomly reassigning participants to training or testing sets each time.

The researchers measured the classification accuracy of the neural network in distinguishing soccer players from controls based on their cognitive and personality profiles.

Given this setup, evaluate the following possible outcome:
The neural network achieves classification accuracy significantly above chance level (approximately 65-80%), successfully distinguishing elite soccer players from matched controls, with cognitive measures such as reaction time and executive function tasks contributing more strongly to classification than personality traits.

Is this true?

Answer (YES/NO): NO